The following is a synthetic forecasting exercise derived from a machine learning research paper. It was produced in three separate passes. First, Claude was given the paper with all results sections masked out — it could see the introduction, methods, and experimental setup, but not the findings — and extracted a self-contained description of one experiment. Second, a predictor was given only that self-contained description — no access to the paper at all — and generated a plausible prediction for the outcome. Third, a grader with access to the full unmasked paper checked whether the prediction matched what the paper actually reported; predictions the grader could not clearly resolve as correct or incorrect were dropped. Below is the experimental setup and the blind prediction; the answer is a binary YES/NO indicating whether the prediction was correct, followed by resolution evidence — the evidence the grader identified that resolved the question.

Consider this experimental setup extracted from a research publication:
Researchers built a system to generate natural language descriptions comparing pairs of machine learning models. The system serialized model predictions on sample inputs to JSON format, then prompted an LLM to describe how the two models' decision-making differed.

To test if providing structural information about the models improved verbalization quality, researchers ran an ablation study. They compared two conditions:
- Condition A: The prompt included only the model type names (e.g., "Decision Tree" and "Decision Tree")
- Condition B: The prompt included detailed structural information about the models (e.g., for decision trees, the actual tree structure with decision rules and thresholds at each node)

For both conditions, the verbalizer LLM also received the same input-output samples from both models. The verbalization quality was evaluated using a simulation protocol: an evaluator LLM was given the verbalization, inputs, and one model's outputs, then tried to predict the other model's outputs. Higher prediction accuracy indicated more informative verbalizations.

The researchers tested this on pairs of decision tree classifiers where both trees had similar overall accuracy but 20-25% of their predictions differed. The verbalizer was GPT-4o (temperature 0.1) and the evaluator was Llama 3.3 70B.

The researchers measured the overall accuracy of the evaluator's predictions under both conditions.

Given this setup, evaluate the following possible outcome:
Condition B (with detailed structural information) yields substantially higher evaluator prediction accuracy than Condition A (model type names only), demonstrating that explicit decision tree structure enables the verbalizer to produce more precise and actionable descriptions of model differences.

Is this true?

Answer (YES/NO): YES